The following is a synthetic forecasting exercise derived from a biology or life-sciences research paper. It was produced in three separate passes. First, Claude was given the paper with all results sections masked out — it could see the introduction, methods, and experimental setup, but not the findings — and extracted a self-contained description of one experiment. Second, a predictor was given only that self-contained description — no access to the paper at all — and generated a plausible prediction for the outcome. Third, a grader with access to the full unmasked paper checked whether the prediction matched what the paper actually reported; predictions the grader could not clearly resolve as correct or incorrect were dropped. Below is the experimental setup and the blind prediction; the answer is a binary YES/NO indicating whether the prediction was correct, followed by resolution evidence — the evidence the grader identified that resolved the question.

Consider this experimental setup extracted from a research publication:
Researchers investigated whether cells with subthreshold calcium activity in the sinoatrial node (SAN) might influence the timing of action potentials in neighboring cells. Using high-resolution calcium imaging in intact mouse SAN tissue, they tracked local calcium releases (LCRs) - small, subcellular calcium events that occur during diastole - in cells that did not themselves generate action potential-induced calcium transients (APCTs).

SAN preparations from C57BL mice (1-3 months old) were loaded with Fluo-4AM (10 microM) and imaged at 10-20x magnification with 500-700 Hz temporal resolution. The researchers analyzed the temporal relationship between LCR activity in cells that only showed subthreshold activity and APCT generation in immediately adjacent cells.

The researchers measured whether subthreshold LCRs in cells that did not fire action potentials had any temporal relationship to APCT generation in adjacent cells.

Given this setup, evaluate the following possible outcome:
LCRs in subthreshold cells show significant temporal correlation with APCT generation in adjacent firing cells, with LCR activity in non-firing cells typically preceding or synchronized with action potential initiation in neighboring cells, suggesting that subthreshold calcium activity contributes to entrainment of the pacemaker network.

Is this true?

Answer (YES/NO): YES